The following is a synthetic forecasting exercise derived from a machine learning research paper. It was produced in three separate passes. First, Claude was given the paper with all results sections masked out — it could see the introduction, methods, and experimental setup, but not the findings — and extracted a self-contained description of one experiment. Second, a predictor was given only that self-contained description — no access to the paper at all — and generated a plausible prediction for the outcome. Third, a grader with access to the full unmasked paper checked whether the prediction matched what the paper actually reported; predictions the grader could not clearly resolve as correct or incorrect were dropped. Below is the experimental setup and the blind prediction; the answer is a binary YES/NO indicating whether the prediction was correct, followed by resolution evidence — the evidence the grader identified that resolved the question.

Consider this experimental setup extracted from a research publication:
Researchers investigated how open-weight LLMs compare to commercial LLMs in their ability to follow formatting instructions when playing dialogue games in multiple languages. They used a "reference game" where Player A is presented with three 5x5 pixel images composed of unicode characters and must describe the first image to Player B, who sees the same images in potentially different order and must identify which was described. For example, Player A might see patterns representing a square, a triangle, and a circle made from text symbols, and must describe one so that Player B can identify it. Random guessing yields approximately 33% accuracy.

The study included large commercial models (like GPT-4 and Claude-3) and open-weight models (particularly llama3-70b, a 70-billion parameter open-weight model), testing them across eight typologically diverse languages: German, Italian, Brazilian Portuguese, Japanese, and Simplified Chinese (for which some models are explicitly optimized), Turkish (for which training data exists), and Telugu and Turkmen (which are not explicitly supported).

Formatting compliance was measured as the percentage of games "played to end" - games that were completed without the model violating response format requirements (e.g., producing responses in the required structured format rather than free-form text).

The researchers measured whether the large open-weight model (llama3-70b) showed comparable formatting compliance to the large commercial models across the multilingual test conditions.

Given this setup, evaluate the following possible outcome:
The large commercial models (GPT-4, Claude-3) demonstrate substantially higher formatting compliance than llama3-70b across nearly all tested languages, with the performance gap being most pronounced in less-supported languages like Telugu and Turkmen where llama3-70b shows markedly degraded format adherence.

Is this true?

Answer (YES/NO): NO